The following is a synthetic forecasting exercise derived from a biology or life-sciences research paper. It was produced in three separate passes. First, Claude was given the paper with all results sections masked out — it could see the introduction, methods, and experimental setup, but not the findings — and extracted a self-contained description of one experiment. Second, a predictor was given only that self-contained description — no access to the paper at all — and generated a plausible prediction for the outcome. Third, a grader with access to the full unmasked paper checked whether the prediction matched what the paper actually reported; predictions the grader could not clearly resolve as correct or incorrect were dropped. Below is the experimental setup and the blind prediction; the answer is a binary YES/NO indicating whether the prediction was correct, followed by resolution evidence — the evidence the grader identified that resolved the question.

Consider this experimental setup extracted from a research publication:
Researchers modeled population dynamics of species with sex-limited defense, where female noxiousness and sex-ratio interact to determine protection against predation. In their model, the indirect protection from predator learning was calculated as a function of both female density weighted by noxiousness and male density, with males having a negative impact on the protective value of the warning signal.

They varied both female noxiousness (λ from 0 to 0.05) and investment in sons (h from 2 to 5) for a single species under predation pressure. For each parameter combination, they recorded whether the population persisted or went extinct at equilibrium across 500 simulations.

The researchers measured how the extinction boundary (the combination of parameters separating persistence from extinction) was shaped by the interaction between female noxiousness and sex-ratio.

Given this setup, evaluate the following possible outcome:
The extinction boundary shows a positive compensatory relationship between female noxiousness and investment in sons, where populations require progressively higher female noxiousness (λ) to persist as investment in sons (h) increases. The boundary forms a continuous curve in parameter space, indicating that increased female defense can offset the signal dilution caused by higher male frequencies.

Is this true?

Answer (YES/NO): NO